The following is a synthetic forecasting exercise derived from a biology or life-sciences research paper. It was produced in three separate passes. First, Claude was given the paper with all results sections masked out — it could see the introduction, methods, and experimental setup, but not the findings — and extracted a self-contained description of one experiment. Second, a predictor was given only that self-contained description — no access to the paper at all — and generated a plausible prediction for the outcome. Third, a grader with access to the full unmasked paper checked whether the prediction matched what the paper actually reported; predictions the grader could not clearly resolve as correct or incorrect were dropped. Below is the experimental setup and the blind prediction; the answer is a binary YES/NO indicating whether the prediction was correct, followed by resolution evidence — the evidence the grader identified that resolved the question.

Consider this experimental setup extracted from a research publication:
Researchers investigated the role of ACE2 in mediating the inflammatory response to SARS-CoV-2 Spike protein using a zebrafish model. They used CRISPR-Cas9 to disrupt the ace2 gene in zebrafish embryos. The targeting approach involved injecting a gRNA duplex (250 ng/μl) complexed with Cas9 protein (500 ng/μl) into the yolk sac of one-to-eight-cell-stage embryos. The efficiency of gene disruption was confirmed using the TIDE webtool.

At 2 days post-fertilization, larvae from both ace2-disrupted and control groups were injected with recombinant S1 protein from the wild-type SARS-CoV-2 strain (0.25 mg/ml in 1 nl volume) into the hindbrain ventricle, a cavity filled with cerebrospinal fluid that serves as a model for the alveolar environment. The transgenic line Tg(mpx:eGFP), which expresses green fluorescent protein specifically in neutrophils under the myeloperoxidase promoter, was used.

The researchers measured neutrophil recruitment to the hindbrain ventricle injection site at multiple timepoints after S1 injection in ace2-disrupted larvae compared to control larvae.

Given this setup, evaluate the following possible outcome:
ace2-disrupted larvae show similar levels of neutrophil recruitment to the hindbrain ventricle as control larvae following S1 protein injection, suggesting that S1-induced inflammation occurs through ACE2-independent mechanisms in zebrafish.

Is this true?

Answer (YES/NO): NO